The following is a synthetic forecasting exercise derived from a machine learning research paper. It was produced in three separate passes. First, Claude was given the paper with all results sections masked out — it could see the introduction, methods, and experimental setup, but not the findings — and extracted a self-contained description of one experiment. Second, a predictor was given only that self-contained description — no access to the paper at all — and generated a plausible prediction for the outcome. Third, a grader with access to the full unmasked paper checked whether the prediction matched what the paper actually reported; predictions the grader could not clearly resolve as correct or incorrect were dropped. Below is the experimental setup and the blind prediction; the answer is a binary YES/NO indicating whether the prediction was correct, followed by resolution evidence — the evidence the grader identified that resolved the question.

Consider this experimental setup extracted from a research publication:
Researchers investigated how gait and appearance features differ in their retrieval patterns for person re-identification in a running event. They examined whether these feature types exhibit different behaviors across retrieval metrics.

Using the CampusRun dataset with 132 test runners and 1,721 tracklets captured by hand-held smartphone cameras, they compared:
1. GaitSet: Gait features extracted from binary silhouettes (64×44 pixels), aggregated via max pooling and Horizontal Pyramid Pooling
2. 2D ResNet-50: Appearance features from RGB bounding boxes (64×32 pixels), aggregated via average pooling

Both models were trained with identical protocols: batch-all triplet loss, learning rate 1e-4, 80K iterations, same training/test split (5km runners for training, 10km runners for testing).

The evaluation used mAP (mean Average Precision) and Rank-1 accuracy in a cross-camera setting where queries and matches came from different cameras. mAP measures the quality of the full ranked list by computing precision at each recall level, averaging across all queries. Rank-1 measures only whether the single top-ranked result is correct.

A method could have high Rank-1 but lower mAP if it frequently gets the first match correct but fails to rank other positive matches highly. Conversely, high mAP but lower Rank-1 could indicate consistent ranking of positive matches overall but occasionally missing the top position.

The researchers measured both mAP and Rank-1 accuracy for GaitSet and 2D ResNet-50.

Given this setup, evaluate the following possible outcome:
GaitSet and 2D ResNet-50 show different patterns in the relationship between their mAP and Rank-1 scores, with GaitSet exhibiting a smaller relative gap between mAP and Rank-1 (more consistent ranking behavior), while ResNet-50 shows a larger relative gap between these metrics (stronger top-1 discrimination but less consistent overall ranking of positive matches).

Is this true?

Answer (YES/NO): NO